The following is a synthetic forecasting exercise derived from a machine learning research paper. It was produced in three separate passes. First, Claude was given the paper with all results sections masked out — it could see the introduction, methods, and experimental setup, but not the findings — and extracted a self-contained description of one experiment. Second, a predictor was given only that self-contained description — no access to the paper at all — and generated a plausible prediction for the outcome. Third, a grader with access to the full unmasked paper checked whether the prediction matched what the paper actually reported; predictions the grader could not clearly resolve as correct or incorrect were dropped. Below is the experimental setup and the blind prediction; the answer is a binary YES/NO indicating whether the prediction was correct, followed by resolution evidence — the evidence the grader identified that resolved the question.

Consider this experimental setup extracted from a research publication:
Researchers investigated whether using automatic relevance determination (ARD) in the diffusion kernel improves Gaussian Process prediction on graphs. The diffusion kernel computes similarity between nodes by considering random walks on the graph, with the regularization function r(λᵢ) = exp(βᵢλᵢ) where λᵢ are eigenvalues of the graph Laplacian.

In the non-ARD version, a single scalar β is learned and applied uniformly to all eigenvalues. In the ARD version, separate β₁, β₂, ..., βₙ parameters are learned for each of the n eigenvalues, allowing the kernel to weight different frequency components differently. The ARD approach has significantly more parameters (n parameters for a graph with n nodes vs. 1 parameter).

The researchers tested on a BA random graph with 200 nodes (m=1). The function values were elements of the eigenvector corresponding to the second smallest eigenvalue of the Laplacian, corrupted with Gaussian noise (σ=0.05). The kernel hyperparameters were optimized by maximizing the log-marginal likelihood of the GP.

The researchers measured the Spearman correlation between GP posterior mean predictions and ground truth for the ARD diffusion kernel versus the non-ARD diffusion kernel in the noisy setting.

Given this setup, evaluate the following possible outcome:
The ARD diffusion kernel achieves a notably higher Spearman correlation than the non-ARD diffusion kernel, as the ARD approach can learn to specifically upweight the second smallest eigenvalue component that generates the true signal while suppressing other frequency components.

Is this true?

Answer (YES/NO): NO